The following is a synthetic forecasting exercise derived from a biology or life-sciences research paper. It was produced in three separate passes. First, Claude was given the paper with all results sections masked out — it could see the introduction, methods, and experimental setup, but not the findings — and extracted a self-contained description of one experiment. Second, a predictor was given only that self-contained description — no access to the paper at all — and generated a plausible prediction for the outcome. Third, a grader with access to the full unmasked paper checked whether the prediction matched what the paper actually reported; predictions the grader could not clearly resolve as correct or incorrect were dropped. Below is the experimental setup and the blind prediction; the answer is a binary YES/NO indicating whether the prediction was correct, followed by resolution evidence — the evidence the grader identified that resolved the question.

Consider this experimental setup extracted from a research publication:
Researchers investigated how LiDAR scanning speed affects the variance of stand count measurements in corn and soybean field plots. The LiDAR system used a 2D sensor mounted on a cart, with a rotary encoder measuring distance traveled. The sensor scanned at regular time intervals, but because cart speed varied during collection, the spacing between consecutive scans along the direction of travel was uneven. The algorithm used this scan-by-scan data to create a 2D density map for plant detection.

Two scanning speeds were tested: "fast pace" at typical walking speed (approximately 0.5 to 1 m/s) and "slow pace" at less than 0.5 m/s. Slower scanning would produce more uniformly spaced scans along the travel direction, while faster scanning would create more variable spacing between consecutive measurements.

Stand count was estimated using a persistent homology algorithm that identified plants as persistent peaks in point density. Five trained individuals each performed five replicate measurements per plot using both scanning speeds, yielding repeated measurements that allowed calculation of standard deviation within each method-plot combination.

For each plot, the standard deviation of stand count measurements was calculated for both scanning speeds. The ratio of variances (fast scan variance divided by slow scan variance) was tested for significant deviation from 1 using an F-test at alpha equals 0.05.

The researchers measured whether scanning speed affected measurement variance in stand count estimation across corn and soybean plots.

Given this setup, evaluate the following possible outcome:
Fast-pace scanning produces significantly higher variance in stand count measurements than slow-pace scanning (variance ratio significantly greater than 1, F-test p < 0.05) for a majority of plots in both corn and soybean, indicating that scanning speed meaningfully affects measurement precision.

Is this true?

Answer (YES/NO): NO